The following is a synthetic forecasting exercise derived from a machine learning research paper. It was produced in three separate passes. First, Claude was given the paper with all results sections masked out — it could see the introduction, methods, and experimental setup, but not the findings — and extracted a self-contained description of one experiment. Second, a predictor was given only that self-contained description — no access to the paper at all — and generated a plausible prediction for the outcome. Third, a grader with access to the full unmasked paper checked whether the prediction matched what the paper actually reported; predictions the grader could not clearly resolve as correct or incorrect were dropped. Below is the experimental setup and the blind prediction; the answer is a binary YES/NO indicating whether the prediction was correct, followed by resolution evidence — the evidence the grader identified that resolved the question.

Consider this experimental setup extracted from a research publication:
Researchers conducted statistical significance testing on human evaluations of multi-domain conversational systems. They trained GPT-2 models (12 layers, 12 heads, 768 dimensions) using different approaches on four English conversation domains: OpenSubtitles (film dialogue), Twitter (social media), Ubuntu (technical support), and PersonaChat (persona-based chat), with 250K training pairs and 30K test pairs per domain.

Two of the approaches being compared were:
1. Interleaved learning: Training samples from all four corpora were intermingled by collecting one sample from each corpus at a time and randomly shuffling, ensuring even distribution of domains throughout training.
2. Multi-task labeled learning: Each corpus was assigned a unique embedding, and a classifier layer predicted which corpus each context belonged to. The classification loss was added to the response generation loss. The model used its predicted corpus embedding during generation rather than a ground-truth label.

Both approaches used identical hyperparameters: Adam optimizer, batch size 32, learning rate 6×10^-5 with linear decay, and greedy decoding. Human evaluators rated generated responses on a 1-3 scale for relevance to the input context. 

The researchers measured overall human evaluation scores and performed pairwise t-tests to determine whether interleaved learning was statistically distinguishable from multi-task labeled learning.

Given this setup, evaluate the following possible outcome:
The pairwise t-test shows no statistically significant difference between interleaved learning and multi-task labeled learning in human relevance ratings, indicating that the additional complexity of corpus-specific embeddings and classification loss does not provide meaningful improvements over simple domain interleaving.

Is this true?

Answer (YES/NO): YES